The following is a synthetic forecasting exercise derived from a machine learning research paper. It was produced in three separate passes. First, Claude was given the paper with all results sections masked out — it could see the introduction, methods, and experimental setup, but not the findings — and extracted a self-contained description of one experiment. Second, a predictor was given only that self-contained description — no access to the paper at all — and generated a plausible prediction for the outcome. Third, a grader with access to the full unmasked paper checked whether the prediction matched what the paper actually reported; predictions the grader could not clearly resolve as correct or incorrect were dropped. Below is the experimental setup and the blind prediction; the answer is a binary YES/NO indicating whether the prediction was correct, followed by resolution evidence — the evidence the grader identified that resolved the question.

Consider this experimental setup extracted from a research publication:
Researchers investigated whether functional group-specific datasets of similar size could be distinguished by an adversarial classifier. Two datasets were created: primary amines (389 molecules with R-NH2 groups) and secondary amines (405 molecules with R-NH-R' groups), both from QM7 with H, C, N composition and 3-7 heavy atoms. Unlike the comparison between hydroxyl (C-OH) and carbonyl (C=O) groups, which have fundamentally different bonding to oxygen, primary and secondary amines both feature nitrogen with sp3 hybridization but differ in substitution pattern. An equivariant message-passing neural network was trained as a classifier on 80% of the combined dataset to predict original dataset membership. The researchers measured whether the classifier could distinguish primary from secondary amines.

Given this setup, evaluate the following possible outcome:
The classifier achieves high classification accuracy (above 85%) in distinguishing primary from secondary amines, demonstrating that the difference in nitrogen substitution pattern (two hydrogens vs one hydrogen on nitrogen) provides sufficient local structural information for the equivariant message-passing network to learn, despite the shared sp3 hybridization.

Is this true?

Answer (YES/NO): YES